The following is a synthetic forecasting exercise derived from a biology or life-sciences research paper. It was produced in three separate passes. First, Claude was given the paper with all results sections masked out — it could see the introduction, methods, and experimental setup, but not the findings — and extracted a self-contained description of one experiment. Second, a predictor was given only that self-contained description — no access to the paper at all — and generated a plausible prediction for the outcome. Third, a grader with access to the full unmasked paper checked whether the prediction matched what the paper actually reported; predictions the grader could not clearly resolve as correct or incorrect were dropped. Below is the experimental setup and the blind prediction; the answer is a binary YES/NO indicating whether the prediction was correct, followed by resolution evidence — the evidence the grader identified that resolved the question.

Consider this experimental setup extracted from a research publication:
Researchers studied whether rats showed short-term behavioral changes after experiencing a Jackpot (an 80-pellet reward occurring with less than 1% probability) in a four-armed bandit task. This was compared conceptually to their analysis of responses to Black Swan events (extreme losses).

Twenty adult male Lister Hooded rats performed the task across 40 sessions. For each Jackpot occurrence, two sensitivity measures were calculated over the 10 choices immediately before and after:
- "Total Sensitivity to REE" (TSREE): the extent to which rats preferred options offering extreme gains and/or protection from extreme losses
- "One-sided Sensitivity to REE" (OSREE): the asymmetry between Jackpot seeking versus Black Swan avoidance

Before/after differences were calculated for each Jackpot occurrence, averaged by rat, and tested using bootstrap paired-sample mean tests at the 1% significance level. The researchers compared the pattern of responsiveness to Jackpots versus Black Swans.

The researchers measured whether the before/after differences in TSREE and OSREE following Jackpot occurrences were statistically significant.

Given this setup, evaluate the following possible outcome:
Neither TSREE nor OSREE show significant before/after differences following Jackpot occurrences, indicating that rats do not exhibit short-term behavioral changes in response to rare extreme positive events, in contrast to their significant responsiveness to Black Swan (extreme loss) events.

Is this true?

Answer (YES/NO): YES